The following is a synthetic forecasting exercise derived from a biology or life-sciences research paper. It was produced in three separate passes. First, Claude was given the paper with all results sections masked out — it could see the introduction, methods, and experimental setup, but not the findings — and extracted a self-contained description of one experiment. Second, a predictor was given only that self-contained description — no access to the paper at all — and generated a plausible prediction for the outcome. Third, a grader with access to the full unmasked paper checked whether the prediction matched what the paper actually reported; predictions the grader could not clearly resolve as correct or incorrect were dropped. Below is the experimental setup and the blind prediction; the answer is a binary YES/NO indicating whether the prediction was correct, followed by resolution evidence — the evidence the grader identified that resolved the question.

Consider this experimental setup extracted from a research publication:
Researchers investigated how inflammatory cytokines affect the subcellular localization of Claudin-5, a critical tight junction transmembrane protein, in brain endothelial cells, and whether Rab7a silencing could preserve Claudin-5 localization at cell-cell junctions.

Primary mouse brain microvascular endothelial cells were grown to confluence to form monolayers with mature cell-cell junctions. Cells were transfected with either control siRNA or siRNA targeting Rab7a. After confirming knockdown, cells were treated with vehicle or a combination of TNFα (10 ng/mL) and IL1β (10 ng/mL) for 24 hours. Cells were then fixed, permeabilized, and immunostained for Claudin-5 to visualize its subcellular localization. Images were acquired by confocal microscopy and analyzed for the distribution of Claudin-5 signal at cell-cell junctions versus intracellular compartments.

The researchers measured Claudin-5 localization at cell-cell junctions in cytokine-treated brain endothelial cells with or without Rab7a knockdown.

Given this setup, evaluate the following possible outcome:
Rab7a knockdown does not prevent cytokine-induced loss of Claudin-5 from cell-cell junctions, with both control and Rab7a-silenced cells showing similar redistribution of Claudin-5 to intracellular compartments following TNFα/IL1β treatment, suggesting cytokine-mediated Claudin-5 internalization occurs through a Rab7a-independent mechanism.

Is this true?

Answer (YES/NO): NO